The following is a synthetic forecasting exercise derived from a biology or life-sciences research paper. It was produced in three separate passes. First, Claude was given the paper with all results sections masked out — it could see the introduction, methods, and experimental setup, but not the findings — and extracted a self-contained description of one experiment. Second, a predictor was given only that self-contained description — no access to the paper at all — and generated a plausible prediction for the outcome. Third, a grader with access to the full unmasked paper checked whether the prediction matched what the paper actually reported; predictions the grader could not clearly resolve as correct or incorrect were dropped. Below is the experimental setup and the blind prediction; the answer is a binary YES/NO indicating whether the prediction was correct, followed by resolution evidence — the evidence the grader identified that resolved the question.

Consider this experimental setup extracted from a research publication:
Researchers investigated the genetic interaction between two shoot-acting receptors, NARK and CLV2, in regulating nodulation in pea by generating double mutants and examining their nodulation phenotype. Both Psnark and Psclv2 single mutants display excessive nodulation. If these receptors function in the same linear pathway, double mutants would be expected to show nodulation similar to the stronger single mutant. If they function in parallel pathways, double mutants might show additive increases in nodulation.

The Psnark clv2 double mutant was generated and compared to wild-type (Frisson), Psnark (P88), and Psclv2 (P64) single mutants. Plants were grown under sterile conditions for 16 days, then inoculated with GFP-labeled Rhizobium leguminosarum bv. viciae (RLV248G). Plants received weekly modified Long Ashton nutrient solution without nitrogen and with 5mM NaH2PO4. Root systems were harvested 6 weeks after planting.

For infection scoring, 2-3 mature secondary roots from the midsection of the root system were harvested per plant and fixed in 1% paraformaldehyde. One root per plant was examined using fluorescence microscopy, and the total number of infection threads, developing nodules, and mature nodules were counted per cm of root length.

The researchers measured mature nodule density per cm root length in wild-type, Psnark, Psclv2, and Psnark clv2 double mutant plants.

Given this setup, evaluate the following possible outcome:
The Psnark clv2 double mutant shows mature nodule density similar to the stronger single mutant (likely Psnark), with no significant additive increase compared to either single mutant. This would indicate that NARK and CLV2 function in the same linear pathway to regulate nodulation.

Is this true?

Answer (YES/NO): NO